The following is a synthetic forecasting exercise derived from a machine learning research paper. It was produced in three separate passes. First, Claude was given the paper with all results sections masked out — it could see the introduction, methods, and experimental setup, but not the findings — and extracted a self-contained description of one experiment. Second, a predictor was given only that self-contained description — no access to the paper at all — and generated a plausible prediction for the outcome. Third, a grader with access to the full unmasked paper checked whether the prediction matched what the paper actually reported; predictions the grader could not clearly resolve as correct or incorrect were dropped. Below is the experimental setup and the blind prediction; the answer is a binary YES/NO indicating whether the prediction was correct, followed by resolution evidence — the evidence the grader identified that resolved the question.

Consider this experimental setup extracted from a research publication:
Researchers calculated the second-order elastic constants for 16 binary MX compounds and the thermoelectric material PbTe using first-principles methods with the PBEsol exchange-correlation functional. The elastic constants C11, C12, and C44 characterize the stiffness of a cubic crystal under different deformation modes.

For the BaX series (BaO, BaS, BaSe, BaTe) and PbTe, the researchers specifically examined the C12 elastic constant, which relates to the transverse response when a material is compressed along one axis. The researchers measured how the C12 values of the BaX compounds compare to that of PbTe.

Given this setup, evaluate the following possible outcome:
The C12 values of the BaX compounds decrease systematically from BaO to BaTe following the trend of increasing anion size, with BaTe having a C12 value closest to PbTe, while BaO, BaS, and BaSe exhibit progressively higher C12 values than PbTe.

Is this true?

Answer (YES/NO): YES